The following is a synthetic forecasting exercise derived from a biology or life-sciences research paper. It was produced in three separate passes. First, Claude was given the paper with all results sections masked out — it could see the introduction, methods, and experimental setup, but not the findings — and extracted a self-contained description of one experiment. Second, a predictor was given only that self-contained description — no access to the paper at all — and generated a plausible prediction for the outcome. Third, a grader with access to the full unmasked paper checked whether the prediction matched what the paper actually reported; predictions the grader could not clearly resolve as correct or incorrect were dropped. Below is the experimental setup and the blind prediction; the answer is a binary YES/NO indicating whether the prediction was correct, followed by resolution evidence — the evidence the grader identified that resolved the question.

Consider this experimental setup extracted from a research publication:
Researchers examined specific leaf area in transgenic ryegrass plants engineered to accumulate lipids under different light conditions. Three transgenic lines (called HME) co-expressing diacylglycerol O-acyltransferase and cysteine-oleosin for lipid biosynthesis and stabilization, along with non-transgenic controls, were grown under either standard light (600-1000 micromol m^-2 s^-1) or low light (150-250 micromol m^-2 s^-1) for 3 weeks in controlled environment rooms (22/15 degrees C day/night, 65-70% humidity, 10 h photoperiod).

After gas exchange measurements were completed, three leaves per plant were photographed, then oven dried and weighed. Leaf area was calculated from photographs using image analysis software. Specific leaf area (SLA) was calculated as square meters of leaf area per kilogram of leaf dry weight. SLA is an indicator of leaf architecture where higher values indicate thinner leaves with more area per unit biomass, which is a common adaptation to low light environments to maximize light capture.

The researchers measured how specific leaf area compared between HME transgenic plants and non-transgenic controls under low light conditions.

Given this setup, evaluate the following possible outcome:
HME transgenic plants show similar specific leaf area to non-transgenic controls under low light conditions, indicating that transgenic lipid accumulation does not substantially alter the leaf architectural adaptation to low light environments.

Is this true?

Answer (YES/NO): YES